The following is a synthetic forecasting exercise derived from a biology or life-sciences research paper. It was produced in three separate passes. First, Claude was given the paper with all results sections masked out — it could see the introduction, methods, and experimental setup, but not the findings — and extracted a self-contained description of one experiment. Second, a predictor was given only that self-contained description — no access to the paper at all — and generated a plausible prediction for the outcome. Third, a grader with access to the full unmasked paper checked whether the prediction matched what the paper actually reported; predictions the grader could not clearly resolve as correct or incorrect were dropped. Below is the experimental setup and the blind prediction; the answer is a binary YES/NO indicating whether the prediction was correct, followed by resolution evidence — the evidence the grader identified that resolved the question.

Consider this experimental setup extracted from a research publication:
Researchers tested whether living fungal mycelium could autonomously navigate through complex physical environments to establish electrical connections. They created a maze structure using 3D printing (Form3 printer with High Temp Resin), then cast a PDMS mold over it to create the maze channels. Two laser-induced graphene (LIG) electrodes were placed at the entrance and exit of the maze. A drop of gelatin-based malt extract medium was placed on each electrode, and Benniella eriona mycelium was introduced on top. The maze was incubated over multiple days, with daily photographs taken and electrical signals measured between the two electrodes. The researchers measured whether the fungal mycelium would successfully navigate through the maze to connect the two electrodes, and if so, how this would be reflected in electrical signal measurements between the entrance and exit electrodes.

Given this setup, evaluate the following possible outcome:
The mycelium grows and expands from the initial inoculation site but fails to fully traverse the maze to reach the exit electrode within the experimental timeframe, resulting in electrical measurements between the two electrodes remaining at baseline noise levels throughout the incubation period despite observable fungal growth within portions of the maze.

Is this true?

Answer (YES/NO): NO